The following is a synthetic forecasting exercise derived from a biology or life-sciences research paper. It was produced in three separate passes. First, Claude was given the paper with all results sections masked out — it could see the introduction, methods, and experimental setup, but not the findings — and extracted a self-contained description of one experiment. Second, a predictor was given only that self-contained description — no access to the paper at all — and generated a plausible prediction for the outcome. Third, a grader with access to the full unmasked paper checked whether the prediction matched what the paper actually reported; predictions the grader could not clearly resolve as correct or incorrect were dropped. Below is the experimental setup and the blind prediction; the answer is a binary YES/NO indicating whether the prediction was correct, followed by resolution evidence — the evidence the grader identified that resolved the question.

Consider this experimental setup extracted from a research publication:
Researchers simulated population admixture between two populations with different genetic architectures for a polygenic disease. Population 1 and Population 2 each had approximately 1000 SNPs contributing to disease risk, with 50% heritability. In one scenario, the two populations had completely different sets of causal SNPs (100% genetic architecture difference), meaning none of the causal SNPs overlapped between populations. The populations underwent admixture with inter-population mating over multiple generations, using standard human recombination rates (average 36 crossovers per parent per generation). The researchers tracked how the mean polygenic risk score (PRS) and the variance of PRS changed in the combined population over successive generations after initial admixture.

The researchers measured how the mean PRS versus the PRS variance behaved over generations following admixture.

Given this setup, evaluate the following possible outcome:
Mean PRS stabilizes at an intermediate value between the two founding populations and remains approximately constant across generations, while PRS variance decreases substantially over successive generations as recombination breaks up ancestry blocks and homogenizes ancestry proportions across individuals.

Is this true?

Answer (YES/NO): NO